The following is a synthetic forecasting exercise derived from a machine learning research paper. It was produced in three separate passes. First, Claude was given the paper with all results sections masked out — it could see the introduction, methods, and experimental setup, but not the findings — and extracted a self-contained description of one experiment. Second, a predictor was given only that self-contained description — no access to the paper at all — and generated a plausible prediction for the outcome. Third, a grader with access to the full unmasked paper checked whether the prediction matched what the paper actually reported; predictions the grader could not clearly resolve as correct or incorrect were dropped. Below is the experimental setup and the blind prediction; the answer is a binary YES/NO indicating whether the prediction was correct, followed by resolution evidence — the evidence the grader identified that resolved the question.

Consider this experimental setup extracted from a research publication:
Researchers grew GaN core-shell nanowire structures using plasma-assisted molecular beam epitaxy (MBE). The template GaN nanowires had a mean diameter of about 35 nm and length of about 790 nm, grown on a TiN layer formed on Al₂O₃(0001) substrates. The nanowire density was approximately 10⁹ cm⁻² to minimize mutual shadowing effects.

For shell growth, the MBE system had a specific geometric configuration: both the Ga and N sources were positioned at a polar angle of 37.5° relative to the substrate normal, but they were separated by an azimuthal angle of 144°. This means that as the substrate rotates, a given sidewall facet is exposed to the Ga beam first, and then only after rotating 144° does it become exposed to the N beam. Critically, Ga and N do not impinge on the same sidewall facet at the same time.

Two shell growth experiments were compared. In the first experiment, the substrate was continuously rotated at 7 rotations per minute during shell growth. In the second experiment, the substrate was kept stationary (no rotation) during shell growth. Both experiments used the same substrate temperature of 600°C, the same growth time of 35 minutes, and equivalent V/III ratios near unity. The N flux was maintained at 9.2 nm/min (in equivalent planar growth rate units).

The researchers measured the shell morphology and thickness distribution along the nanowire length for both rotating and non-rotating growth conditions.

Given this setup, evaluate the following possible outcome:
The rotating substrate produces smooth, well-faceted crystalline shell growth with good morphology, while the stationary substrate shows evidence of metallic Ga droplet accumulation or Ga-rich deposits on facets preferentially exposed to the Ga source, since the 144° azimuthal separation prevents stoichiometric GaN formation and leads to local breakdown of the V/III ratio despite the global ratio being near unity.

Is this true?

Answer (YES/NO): NO